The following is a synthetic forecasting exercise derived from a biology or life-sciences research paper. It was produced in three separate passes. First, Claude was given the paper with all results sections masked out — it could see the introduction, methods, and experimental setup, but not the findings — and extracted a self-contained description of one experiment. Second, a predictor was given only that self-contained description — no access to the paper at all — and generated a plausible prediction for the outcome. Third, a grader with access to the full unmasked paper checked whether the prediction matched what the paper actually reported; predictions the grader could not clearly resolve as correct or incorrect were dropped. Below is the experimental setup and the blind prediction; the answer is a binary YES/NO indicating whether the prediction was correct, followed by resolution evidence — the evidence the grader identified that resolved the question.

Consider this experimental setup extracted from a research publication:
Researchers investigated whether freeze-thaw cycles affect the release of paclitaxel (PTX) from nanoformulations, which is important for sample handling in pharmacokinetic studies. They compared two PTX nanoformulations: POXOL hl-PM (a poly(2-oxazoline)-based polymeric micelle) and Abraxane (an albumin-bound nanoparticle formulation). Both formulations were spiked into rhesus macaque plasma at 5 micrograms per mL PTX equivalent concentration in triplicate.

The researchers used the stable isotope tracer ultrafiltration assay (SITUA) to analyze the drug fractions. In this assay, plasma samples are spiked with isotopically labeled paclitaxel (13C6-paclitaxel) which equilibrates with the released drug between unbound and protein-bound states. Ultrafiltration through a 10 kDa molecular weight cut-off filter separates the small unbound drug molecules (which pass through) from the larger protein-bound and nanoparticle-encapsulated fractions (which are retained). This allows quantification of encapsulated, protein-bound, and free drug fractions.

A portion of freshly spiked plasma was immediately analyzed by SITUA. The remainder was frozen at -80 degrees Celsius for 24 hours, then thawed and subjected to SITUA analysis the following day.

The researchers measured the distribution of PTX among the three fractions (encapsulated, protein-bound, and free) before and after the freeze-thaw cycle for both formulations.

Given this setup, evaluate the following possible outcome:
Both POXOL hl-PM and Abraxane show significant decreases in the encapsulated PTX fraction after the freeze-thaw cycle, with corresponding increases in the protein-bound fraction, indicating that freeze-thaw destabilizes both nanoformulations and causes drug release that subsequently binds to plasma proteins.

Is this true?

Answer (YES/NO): NO